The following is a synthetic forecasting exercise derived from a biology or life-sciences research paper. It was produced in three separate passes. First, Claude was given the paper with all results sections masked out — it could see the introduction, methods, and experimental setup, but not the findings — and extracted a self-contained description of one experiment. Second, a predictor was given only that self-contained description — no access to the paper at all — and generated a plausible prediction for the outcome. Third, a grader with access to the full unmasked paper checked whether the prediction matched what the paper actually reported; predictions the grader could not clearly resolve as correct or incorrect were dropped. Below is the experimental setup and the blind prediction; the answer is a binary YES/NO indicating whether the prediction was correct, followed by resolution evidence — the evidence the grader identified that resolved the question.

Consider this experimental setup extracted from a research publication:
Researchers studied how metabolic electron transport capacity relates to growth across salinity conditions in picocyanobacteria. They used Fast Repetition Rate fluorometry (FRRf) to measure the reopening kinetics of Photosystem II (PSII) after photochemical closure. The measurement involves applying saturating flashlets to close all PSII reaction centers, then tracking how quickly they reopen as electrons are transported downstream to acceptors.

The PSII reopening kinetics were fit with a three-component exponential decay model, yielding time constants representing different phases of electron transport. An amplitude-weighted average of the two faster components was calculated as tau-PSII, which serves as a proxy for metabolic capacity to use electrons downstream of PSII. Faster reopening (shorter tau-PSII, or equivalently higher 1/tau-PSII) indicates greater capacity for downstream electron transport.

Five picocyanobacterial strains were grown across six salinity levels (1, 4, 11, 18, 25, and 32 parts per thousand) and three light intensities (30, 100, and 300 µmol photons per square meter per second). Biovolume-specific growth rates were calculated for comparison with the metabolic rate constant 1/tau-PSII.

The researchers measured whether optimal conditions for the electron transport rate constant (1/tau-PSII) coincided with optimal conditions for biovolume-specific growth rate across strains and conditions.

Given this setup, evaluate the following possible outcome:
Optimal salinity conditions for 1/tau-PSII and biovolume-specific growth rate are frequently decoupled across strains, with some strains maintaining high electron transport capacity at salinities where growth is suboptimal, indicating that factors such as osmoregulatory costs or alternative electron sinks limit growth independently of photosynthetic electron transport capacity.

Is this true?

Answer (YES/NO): YES